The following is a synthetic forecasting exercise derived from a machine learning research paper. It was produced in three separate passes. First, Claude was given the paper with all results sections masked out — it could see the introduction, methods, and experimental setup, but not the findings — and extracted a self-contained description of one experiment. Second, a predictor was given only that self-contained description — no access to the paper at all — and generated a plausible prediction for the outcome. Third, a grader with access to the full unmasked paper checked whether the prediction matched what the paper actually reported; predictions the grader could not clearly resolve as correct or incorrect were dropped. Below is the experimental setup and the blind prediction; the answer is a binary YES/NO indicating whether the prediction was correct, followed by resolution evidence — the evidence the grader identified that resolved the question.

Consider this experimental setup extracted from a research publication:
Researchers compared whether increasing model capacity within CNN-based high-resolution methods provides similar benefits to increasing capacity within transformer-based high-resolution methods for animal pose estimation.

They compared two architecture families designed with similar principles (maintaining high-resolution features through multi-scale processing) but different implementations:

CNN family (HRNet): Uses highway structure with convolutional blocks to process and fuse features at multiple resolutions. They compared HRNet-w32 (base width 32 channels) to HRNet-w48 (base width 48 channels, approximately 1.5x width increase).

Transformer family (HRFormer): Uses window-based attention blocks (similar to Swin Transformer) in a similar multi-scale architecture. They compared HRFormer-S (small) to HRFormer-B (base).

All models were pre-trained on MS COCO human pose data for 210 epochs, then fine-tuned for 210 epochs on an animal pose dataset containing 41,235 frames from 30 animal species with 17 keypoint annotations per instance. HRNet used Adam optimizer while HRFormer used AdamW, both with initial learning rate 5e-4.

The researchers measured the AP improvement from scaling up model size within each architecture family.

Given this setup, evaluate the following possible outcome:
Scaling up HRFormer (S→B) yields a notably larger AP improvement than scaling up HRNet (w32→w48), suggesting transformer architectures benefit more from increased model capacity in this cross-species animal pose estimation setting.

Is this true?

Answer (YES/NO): NO